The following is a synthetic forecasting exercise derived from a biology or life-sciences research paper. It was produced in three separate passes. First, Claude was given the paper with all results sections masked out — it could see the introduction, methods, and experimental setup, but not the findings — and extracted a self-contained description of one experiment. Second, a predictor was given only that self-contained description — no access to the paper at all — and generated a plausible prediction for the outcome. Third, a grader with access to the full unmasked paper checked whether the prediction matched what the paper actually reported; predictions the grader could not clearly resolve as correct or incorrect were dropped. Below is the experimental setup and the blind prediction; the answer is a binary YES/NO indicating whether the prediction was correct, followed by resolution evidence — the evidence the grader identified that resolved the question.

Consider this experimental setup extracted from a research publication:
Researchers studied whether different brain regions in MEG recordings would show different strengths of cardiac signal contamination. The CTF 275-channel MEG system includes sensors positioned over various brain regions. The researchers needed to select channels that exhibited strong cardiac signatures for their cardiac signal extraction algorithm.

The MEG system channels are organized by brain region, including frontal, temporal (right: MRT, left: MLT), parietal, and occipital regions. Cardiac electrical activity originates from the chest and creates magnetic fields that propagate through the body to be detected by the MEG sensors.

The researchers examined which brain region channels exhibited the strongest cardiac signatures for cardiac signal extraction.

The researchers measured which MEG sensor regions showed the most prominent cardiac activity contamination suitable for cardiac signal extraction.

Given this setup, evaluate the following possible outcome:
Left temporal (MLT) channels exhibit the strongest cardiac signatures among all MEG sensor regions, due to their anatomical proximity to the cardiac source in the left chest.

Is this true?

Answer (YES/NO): NO